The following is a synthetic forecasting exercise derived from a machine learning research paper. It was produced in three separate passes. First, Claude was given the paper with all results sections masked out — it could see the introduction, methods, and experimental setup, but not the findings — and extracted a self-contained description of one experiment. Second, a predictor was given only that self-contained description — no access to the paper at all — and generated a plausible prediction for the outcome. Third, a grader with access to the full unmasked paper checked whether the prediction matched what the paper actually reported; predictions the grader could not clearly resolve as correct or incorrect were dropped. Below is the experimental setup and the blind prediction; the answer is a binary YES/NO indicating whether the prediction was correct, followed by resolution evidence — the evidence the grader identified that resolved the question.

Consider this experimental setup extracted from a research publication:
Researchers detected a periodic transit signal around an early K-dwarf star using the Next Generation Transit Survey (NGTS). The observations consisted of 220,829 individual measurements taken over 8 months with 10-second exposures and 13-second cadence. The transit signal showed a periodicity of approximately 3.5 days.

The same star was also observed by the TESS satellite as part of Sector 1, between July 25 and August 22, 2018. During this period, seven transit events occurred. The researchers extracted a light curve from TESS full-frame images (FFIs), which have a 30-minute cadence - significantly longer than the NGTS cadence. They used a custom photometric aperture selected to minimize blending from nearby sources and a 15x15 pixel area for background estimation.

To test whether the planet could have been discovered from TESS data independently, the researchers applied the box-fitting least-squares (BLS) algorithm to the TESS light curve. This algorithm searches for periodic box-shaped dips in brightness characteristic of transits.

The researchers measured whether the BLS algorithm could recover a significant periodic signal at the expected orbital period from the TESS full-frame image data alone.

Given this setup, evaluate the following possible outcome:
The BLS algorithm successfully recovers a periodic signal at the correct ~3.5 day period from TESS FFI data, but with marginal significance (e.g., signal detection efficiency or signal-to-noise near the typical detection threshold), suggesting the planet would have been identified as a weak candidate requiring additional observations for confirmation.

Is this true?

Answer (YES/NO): NO